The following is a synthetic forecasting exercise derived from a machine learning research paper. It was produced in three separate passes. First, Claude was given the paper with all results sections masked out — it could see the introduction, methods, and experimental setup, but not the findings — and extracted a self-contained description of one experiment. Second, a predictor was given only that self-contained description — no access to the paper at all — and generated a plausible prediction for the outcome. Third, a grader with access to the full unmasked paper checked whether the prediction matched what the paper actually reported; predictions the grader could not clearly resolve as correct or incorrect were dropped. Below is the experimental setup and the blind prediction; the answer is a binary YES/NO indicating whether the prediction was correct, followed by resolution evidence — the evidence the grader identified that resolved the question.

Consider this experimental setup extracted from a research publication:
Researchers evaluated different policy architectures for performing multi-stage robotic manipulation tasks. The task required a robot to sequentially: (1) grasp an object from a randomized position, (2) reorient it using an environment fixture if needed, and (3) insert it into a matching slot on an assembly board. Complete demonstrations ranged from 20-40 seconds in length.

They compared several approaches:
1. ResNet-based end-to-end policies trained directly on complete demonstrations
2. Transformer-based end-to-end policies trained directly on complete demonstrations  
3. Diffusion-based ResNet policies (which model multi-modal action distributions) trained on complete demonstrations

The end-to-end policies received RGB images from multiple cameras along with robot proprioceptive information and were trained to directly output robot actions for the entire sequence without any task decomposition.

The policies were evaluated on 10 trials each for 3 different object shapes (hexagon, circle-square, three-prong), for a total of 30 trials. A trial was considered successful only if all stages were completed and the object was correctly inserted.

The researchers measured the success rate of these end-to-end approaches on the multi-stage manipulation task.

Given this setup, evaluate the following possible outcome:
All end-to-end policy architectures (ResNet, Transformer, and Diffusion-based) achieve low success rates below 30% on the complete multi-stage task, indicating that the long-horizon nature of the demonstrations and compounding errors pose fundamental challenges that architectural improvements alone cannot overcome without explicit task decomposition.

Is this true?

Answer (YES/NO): NO